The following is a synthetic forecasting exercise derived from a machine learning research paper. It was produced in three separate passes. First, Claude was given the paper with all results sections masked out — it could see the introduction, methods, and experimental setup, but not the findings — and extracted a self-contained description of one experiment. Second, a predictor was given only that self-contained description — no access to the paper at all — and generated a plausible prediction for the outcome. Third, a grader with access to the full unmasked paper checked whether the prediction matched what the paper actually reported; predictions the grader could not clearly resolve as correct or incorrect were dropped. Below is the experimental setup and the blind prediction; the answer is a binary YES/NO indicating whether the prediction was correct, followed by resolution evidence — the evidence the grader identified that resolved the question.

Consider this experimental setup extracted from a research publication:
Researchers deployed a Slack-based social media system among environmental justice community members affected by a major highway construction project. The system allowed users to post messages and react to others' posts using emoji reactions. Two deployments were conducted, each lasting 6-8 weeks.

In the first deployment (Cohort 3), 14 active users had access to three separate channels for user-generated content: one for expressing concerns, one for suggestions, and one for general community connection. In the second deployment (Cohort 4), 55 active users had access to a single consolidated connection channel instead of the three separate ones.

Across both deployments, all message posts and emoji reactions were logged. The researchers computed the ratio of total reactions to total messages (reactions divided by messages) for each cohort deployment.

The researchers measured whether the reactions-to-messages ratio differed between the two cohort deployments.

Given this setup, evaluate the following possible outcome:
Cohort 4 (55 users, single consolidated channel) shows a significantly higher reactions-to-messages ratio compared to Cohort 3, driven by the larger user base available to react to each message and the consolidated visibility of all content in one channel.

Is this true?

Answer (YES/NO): NO